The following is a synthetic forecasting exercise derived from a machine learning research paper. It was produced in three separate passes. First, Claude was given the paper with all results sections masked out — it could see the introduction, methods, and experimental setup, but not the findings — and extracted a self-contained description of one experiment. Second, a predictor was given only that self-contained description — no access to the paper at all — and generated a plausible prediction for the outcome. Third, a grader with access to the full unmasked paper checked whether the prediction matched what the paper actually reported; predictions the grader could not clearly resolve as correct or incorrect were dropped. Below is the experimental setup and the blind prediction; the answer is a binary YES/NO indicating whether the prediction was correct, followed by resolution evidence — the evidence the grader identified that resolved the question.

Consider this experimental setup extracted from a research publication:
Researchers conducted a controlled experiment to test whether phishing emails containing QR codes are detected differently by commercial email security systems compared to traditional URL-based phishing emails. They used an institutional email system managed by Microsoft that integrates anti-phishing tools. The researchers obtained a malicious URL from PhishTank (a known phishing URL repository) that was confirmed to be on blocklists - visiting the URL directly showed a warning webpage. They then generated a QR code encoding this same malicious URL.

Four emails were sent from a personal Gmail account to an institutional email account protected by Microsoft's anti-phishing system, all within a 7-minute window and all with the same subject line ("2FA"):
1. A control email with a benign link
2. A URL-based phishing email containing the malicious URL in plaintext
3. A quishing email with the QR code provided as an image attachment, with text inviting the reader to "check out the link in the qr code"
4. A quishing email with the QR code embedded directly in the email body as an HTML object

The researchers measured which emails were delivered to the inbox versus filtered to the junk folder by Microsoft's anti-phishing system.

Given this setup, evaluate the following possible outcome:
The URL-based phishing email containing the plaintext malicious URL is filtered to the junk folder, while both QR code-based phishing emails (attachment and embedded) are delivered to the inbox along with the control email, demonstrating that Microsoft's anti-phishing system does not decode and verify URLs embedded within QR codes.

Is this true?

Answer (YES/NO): YES